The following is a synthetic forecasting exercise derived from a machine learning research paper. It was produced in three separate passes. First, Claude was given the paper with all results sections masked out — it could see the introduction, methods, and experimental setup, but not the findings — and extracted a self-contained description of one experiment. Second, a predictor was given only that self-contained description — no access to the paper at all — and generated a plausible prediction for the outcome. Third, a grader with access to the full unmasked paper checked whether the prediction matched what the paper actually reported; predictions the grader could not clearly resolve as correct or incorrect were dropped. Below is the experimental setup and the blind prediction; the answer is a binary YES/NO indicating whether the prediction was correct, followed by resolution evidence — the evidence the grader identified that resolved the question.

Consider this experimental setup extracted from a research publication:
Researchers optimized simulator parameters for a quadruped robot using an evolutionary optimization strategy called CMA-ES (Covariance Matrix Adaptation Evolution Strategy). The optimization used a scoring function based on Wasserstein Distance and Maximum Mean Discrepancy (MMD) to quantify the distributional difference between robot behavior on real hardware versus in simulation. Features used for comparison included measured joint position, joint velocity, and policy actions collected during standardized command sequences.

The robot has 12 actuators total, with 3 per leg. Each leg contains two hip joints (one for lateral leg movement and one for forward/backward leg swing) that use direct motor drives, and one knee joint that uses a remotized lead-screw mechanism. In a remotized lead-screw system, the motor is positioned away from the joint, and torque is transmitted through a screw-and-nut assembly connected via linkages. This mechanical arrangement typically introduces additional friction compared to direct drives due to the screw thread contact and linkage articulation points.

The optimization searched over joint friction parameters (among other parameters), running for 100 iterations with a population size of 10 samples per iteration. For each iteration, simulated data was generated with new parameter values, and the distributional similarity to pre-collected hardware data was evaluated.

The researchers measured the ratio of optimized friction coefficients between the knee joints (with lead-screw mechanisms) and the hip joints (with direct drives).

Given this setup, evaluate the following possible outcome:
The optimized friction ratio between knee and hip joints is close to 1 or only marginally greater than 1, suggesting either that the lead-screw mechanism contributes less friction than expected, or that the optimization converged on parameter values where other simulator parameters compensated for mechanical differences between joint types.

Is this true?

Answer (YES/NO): NO